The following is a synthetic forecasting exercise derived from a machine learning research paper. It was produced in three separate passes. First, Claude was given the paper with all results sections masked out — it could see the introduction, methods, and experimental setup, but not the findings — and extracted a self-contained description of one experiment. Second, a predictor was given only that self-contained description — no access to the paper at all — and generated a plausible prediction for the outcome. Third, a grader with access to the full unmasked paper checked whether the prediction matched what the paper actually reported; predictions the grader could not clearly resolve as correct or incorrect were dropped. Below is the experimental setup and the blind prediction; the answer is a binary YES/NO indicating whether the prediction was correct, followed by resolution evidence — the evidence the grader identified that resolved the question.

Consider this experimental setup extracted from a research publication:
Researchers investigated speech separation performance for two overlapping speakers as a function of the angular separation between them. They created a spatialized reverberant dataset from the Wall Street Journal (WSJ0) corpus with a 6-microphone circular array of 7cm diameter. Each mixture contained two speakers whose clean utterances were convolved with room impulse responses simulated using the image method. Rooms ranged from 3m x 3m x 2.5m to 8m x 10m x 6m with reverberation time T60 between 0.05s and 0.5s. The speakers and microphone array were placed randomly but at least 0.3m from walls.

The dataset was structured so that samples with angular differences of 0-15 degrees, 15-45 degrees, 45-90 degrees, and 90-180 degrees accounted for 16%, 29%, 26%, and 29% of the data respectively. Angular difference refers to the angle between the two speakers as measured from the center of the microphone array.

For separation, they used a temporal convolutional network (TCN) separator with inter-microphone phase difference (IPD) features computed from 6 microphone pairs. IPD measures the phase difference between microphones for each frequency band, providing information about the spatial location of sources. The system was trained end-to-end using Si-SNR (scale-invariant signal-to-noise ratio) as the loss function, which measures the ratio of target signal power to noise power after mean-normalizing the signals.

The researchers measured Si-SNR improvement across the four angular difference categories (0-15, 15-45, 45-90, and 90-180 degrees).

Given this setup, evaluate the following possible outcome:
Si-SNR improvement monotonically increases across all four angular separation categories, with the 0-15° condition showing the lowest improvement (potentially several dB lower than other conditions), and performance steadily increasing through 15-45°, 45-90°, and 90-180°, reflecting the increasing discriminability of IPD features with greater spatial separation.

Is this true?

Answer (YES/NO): NO